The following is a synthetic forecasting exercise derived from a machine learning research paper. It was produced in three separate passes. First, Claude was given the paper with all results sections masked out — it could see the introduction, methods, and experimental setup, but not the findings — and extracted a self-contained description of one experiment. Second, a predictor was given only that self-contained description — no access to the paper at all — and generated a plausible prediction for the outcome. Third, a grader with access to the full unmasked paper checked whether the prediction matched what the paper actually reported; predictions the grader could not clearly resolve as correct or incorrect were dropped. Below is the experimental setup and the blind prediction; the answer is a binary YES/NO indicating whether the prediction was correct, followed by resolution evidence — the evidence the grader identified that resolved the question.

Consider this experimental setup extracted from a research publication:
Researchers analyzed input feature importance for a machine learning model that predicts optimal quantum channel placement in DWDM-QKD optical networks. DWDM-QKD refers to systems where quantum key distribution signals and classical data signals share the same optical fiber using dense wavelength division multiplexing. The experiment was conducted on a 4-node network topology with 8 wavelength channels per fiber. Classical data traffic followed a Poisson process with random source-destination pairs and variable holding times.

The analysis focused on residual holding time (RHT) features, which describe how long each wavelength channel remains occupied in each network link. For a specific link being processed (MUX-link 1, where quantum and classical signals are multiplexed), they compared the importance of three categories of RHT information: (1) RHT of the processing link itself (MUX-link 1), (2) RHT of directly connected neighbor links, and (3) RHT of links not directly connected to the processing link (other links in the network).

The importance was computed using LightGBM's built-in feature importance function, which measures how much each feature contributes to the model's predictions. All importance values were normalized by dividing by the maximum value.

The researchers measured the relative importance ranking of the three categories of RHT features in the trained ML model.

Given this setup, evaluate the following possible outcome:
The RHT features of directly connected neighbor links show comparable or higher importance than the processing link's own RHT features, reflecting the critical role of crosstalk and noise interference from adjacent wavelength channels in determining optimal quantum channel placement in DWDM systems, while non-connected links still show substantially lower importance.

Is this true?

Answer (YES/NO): NO